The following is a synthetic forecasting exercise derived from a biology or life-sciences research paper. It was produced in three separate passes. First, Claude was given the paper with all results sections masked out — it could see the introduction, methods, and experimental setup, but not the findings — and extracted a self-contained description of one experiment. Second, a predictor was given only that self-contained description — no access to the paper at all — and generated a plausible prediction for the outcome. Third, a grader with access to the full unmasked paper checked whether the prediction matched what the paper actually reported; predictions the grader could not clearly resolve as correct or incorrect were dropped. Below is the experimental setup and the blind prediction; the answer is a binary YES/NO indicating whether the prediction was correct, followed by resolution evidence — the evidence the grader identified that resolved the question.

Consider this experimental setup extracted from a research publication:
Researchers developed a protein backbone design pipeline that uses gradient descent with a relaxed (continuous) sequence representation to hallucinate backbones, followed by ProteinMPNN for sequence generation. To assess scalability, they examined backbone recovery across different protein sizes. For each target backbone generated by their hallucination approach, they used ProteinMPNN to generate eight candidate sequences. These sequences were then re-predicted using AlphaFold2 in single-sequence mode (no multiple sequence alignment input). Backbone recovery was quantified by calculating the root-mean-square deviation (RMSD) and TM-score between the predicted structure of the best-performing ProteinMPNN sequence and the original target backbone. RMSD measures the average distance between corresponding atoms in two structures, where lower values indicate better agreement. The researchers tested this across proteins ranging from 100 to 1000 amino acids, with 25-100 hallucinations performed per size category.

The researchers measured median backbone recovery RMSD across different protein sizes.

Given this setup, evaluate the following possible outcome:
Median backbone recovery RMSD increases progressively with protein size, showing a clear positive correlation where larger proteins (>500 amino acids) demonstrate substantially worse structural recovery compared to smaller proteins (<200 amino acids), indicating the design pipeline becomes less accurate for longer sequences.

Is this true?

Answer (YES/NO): NO